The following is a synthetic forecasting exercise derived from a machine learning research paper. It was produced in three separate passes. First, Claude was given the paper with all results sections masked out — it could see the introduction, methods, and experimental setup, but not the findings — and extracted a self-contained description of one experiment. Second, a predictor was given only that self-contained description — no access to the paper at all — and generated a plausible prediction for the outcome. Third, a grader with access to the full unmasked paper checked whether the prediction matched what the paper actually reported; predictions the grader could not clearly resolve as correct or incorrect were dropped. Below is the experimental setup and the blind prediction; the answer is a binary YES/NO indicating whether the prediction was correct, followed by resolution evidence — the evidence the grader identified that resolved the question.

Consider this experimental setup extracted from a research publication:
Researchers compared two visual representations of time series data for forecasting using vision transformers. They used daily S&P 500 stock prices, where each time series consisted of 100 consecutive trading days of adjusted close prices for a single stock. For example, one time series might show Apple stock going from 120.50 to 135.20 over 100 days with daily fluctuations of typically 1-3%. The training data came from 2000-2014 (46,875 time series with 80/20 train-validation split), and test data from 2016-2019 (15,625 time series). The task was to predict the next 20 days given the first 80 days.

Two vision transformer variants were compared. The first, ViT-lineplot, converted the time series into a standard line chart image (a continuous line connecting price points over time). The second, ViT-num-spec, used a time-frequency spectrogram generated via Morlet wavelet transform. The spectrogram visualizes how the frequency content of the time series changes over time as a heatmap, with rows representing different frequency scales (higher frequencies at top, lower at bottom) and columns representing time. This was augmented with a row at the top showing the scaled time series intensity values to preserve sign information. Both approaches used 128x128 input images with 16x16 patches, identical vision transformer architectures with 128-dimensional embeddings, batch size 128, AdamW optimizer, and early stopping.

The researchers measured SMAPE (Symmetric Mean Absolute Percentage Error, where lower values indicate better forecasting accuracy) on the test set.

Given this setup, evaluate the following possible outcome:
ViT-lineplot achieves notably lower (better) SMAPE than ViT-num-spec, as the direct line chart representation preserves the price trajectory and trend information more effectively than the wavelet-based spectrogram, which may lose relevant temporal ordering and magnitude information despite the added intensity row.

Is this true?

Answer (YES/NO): NO